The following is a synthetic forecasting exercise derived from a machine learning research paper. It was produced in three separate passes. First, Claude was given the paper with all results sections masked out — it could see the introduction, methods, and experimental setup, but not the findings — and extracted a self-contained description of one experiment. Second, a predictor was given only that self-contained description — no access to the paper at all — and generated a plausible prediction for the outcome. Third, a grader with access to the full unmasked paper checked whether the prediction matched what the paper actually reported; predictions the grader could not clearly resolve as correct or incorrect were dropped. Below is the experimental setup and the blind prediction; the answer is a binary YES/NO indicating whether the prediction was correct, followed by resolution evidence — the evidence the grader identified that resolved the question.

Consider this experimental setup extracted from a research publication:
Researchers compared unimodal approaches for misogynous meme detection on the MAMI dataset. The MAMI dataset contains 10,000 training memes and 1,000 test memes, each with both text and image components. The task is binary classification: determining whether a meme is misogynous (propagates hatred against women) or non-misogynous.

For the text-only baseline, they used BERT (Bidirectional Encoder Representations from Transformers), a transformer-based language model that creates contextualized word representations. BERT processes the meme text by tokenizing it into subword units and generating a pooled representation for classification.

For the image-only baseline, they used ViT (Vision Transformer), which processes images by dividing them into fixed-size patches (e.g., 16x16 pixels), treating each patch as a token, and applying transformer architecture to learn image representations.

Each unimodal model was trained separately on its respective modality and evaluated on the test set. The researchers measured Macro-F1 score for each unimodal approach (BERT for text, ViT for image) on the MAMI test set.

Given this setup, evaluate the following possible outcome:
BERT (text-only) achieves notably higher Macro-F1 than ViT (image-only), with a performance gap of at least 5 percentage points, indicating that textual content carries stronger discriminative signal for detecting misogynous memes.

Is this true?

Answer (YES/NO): NO